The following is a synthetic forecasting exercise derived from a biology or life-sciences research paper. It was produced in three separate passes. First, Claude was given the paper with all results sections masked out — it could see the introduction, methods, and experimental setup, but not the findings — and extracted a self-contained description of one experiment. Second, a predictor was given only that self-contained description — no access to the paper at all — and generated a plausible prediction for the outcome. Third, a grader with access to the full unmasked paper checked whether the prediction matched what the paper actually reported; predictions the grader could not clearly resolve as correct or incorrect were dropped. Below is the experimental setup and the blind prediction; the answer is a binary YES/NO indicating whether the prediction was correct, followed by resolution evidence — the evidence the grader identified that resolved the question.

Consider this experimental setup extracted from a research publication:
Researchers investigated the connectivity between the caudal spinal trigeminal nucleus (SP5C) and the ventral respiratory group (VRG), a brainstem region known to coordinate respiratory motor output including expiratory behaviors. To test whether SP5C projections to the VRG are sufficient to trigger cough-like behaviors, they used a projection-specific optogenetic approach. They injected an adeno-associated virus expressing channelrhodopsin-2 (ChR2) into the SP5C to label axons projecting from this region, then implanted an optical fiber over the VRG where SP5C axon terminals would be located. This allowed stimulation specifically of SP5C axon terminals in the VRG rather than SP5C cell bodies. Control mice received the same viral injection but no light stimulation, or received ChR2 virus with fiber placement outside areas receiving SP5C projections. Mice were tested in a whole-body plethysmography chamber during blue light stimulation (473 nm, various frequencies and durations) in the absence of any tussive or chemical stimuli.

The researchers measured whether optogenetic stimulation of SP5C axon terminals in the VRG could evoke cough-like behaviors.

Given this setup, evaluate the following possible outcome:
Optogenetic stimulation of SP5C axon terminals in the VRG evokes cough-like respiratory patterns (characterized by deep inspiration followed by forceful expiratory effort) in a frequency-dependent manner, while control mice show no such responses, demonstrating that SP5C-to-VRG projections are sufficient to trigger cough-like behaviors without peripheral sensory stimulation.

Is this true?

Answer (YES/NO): YES